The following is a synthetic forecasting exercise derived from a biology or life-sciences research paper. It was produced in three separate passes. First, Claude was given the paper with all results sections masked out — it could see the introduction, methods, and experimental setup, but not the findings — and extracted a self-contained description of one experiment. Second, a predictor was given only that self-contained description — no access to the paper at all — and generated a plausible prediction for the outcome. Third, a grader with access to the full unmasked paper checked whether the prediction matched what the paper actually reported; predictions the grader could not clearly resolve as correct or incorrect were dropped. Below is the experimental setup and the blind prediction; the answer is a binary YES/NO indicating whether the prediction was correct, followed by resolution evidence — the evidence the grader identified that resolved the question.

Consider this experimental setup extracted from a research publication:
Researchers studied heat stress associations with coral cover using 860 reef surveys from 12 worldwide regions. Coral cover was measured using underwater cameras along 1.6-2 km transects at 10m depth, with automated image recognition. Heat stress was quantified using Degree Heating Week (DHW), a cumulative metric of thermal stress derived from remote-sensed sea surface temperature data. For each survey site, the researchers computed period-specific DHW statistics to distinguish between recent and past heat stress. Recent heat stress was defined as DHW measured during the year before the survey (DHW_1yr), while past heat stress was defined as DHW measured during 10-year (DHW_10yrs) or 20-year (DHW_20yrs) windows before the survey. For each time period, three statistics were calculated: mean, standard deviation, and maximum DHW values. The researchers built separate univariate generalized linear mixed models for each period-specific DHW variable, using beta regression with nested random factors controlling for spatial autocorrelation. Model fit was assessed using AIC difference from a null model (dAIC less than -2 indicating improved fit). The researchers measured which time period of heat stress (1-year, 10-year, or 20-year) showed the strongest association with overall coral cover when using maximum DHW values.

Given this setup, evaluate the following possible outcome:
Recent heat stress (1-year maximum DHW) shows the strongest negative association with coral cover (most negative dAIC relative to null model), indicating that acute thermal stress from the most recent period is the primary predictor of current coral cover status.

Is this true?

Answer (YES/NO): YES